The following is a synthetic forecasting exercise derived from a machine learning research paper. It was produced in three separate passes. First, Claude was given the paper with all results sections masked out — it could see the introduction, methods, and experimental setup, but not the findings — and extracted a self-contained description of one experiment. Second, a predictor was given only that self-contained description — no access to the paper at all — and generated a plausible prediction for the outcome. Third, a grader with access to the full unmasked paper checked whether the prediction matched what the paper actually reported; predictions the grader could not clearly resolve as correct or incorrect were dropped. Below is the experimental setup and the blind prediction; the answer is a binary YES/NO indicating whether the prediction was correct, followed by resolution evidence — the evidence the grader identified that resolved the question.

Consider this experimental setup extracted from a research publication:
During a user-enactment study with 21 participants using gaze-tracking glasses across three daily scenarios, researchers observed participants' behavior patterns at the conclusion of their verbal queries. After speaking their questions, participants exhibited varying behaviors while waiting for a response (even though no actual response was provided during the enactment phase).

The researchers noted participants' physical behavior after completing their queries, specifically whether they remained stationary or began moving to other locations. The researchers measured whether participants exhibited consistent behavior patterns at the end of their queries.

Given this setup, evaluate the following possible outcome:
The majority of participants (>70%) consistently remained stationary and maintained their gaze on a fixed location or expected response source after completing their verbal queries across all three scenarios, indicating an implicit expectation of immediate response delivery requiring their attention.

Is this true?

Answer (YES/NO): NO